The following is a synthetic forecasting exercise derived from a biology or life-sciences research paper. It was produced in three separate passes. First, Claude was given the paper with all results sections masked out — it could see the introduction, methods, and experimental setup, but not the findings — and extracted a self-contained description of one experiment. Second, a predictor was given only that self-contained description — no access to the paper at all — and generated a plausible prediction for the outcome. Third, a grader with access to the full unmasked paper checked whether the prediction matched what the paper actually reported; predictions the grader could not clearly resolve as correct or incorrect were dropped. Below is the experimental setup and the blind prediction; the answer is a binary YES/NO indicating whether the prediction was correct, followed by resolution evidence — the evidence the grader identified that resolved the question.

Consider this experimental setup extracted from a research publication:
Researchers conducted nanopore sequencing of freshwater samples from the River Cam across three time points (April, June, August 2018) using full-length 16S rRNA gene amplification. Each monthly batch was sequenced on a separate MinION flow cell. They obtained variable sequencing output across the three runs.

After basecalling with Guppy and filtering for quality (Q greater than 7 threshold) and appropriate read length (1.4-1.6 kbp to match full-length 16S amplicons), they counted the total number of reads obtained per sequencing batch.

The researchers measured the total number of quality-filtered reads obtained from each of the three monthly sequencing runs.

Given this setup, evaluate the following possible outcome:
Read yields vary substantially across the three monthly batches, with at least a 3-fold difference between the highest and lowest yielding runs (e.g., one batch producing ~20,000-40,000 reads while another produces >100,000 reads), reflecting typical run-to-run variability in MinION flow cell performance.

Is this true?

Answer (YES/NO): YES